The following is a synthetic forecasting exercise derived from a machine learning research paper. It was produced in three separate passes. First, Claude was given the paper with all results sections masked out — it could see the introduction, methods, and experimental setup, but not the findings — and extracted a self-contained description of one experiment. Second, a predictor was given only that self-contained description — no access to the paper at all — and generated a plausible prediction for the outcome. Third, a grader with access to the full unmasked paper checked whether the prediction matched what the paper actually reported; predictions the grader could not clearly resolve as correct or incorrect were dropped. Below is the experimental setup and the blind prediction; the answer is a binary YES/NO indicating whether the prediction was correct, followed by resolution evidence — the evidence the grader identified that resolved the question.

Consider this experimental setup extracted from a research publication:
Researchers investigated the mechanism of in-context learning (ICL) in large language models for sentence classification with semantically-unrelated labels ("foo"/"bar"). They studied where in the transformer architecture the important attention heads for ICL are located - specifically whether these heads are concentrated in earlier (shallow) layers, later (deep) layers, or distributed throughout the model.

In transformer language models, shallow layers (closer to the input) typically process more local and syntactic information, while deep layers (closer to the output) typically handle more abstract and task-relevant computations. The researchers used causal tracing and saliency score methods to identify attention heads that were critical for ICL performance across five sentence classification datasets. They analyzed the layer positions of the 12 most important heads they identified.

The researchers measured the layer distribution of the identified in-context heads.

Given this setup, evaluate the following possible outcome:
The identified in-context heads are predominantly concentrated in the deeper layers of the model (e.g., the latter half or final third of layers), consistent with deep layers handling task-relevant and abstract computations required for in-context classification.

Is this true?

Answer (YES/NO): YES